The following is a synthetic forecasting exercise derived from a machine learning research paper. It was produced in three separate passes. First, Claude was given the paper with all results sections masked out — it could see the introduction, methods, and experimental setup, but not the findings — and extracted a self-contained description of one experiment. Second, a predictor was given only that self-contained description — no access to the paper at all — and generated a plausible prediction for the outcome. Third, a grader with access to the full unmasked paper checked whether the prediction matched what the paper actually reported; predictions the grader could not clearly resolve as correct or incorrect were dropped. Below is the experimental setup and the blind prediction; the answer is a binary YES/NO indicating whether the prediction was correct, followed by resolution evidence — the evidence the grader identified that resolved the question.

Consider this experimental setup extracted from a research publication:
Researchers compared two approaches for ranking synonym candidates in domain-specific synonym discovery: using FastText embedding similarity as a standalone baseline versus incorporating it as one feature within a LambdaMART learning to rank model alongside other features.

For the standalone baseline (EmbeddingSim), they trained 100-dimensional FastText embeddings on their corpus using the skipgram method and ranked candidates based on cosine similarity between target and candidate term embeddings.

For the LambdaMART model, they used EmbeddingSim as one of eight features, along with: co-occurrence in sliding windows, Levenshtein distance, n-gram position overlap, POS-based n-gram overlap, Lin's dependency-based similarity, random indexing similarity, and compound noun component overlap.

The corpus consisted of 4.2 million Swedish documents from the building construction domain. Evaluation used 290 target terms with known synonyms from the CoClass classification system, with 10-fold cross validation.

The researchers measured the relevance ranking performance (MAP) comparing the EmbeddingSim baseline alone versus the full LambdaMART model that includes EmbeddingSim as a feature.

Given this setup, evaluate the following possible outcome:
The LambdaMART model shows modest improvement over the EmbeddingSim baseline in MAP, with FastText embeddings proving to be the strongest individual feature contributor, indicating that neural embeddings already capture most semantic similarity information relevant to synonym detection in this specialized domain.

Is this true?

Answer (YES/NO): YES